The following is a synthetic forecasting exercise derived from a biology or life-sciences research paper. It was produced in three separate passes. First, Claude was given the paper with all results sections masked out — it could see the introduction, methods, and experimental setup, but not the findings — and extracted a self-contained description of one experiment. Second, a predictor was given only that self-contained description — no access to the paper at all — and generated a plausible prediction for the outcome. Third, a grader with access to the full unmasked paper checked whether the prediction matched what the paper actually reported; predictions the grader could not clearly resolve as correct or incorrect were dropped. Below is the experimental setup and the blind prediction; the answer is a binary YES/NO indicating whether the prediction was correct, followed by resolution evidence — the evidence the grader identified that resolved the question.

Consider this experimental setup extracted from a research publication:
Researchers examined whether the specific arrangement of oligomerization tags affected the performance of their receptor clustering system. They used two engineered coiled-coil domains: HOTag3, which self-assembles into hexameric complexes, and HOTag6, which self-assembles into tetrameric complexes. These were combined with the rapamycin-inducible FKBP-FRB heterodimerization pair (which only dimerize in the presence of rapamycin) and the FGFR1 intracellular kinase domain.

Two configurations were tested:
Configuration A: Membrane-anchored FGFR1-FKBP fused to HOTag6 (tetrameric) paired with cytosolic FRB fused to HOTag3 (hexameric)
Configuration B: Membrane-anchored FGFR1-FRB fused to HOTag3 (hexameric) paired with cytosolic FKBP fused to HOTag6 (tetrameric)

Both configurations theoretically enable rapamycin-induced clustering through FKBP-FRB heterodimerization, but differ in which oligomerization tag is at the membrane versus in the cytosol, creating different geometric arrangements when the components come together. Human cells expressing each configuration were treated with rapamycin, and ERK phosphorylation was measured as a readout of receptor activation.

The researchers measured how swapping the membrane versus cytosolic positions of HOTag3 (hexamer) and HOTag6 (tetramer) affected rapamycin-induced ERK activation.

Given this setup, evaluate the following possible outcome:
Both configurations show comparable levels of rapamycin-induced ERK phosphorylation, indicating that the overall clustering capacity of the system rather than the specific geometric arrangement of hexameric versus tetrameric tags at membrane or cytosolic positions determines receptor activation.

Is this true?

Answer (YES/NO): NO